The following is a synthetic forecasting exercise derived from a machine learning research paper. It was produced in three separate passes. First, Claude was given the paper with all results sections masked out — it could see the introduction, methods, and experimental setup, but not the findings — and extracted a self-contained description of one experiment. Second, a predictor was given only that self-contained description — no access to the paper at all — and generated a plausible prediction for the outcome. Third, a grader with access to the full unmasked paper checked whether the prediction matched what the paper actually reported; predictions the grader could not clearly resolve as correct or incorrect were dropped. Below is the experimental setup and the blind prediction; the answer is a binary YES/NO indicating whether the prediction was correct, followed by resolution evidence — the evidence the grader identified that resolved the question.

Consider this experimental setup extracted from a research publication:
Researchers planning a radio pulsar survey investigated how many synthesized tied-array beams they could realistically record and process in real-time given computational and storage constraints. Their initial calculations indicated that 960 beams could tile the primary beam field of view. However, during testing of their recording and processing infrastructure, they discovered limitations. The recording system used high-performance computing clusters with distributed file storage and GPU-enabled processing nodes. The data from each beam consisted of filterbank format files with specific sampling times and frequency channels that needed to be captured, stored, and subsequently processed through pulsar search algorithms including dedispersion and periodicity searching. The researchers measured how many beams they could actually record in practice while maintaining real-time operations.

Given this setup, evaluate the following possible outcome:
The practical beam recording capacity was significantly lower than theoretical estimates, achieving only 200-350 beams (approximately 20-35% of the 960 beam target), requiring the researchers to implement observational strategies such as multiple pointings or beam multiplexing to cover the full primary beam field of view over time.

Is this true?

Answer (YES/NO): NO